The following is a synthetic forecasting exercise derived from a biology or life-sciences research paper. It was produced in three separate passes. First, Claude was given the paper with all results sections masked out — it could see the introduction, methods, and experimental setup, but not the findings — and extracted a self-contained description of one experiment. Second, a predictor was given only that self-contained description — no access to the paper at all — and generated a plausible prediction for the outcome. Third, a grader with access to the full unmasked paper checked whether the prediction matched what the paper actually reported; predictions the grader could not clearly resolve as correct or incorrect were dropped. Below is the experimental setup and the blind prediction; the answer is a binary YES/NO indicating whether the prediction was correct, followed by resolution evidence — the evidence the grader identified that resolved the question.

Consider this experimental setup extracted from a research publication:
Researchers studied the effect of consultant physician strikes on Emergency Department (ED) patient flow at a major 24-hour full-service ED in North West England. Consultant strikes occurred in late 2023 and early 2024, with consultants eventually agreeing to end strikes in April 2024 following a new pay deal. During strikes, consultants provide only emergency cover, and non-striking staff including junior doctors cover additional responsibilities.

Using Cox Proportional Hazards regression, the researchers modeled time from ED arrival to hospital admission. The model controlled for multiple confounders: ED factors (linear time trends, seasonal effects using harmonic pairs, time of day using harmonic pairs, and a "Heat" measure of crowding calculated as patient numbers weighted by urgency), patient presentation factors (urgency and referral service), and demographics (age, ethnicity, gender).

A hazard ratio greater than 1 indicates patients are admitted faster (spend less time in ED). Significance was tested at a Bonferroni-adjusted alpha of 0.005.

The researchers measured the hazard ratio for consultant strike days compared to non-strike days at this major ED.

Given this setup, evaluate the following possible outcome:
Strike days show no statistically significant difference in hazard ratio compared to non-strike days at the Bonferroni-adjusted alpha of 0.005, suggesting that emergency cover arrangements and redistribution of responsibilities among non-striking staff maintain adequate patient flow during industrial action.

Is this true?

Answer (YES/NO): NO